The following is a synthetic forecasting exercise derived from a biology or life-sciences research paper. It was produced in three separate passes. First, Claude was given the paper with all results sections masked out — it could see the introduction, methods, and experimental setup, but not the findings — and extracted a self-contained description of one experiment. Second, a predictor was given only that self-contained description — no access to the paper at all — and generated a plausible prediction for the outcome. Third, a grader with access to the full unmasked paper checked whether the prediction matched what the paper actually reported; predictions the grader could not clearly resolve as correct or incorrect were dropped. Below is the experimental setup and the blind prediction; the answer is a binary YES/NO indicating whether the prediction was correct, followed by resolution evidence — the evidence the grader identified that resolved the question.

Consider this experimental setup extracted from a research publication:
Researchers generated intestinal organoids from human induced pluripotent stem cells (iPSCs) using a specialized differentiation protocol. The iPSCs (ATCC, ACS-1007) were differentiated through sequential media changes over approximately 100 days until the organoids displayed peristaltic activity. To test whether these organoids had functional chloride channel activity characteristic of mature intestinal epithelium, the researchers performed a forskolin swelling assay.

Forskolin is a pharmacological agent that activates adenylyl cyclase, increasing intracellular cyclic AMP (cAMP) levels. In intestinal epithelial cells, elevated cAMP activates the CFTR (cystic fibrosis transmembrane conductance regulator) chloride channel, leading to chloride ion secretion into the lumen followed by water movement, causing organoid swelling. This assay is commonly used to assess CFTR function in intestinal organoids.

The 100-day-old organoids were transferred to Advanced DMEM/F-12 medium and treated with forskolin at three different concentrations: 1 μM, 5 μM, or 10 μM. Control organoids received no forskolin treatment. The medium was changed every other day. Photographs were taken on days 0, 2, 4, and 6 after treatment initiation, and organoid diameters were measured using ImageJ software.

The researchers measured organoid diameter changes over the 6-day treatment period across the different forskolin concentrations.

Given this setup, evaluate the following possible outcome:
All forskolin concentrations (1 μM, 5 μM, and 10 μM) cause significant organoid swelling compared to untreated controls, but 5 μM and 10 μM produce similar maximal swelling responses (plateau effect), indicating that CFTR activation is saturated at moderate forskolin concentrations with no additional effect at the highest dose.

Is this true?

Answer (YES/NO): NO